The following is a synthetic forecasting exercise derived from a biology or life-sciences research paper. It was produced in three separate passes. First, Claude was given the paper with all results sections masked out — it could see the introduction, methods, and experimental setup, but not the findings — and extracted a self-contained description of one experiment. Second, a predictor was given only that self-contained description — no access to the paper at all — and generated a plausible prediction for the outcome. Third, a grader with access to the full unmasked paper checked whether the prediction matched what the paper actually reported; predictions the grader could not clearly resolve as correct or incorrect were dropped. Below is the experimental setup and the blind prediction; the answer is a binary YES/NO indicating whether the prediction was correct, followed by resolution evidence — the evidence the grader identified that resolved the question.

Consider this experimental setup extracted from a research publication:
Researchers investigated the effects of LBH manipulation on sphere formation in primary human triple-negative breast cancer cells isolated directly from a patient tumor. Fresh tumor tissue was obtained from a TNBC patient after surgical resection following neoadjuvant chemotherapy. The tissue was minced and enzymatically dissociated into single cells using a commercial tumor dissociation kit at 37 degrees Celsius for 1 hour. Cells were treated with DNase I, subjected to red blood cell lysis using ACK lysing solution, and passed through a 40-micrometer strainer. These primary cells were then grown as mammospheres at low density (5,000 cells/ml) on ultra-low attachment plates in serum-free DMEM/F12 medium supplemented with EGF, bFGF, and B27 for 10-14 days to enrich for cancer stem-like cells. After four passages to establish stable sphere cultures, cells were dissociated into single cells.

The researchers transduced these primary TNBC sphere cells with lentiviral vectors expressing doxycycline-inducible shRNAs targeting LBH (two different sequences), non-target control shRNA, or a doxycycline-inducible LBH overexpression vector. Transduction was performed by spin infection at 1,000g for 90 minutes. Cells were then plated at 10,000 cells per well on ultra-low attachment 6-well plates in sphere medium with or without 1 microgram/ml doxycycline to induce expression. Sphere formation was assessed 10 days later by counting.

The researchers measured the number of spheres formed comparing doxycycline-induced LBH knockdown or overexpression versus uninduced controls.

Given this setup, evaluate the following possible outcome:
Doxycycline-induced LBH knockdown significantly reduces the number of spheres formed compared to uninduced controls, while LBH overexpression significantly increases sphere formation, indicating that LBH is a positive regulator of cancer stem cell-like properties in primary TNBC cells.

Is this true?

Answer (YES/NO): YES